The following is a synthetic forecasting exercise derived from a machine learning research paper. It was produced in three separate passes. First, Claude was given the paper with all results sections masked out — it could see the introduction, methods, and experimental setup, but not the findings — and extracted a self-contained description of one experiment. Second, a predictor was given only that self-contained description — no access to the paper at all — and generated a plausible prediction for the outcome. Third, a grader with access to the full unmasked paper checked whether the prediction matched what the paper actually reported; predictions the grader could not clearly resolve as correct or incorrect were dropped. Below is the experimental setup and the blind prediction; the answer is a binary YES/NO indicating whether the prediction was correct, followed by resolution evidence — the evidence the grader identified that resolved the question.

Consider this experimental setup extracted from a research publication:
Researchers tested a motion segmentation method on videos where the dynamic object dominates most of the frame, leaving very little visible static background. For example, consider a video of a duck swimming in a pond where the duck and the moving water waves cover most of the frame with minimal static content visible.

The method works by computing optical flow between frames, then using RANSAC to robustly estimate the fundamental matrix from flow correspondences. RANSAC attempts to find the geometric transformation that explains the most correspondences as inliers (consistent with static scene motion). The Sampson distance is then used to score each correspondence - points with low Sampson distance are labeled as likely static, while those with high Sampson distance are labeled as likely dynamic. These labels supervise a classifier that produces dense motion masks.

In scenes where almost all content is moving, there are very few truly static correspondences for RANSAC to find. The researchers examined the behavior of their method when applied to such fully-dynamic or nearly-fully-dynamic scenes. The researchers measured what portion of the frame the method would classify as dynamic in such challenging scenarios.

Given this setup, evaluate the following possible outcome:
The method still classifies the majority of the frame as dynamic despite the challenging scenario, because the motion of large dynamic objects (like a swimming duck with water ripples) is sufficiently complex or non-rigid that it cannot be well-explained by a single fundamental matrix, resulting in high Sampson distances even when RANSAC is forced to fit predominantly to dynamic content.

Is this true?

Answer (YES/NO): YES